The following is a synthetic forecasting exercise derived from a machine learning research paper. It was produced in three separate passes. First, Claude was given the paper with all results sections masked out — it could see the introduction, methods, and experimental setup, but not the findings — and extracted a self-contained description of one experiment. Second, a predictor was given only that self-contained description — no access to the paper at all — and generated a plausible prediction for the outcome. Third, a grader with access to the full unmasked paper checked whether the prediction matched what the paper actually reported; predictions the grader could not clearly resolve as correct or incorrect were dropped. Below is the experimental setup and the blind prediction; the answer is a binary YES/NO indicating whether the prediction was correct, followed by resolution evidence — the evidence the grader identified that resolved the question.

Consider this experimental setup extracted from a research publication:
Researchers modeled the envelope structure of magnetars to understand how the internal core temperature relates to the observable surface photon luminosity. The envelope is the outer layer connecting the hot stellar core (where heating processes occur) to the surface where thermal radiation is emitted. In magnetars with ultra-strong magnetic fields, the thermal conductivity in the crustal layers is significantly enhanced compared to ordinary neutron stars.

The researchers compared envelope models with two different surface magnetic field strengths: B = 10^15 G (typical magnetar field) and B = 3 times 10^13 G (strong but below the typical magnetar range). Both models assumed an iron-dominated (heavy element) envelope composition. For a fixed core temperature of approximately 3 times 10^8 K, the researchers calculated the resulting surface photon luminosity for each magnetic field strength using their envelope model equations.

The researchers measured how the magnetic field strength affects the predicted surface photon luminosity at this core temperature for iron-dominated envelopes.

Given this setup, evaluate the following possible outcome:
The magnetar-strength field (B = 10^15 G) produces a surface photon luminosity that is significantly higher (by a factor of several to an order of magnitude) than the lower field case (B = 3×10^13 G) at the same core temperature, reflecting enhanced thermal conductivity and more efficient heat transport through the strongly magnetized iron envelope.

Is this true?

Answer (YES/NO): NO